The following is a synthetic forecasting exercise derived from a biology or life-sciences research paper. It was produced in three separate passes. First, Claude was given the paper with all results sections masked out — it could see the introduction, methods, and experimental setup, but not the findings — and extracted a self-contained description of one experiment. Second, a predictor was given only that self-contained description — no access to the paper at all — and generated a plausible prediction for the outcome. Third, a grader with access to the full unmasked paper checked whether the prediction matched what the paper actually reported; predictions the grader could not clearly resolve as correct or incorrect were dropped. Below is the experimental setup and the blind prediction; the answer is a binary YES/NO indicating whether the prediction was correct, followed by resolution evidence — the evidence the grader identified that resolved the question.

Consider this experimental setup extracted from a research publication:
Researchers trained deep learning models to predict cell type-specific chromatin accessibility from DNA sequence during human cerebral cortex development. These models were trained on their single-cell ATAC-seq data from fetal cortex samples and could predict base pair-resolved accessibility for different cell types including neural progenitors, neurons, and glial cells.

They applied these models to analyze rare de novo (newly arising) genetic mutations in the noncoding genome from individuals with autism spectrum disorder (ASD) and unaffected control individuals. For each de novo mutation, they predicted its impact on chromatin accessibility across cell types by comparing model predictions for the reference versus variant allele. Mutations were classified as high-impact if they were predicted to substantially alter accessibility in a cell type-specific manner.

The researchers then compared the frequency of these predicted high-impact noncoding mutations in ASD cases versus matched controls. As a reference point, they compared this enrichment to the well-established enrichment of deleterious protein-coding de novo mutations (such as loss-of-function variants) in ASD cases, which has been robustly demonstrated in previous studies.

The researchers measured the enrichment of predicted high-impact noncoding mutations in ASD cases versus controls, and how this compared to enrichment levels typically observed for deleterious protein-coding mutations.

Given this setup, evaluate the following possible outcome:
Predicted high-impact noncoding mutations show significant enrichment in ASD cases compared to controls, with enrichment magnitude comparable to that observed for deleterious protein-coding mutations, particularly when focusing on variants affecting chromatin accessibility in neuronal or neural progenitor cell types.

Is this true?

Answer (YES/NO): YES